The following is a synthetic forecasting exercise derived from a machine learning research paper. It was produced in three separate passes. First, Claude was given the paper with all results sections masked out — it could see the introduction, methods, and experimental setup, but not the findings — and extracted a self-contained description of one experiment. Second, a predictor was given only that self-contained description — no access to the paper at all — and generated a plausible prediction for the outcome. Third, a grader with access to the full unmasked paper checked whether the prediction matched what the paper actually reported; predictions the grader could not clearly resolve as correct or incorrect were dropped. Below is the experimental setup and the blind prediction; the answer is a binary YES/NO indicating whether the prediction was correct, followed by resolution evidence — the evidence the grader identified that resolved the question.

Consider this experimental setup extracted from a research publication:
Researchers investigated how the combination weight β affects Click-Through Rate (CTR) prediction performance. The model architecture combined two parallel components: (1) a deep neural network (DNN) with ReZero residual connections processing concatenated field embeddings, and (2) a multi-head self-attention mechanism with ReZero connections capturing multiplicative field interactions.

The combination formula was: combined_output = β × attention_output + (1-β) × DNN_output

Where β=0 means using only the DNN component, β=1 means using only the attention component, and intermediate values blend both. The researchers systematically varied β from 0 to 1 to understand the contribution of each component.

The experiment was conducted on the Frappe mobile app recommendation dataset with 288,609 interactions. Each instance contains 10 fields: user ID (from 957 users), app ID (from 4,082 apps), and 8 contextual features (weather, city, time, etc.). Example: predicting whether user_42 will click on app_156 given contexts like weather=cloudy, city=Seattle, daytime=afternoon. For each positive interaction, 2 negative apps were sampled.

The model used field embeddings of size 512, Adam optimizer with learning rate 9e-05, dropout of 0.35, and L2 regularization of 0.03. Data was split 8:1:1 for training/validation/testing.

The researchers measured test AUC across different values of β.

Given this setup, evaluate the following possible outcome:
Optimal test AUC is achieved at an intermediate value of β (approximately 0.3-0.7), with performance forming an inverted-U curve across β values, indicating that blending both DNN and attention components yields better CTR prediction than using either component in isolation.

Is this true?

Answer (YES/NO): NO